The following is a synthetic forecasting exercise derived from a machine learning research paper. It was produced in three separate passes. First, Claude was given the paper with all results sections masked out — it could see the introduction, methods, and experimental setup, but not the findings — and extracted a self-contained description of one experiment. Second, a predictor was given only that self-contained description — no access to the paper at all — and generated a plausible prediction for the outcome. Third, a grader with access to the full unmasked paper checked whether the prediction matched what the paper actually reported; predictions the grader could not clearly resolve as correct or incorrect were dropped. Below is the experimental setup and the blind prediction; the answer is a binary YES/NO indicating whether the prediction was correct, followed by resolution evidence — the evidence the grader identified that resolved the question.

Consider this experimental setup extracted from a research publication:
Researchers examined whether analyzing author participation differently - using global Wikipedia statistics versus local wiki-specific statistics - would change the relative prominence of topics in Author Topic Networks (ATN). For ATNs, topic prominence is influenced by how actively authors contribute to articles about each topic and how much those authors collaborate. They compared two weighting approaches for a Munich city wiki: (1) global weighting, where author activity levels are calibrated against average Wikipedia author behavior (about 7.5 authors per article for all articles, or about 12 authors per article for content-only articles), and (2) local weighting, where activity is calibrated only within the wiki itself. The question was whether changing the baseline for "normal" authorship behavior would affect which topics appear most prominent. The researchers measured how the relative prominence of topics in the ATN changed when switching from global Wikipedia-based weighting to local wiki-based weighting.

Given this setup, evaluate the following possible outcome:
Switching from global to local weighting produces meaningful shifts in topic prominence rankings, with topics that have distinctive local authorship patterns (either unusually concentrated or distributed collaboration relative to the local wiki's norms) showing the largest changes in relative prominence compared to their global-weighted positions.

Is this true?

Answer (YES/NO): YES